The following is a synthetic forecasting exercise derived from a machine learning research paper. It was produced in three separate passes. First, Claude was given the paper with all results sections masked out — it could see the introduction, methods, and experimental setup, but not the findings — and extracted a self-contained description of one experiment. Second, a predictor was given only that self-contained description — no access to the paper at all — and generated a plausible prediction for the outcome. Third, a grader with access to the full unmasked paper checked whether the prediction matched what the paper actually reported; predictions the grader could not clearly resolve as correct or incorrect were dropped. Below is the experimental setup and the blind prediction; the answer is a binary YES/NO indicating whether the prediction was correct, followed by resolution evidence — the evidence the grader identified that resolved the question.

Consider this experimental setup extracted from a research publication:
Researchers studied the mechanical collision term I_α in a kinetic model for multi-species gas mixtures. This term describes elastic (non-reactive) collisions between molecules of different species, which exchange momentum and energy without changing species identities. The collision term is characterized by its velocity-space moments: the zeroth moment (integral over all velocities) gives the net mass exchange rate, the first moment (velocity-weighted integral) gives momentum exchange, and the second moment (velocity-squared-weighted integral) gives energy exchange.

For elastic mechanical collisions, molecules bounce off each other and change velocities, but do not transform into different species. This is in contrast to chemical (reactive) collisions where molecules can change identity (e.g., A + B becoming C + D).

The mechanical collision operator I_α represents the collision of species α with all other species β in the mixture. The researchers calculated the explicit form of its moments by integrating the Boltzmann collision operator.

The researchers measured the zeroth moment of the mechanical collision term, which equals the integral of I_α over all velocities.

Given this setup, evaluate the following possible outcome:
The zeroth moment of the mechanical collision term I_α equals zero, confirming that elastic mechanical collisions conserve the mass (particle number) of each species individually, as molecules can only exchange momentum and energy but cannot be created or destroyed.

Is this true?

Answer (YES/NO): YES